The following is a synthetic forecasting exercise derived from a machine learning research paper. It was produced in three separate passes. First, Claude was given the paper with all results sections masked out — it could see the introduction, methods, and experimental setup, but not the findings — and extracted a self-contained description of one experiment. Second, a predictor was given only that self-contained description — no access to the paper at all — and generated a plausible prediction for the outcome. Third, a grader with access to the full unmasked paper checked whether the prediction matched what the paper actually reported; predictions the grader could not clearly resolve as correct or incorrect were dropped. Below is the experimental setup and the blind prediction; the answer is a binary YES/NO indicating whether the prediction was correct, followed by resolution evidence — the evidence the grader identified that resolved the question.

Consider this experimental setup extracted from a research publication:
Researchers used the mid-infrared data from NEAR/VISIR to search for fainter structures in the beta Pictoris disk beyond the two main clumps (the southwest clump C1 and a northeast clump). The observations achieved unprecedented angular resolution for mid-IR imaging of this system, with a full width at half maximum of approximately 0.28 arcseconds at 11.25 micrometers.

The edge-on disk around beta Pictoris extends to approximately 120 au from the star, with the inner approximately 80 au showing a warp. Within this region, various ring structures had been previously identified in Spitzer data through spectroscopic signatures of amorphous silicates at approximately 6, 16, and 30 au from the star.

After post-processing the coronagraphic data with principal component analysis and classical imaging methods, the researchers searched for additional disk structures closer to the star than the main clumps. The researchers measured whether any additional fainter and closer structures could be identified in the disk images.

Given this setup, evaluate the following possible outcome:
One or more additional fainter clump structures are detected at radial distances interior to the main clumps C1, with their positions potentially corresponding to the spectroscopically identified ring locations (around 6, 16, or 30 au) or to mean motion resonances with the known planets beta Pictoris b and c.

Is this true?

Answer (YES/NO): YES